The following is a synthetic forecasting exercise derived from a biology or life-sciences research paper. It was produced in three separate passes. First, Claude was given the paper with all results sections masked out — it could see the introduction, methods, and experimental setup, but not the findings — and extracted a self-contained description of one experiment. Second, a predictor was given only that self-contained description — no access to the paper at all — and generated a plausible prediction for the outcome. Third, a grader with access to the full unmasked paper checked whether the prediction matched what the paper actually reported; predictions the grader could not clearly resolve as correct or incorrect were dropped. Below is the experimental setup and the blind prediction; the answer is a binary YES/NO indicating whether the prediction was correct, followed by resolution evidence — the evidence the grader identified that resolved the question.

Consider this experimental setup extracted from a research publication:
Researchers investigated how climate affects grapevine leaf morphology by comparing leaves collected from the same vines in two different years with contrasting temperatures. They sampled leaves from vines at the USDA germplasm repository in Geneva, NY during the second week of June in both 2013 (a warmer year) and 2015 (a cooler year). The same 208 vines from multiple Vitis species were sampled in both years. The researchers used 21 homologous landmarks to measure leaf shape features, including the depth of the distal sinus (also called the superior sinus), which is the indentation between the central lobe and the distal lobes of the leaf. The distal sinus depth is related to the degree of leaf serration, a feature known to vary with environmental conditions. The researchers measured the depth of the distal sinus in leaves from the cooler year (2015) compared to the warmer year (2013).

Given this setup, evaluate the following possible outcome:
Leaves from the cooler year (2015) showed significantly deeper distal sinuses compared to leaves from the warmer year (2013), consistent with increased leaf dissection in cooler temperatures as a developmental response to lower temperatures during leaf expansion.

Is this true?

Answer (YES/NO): YES